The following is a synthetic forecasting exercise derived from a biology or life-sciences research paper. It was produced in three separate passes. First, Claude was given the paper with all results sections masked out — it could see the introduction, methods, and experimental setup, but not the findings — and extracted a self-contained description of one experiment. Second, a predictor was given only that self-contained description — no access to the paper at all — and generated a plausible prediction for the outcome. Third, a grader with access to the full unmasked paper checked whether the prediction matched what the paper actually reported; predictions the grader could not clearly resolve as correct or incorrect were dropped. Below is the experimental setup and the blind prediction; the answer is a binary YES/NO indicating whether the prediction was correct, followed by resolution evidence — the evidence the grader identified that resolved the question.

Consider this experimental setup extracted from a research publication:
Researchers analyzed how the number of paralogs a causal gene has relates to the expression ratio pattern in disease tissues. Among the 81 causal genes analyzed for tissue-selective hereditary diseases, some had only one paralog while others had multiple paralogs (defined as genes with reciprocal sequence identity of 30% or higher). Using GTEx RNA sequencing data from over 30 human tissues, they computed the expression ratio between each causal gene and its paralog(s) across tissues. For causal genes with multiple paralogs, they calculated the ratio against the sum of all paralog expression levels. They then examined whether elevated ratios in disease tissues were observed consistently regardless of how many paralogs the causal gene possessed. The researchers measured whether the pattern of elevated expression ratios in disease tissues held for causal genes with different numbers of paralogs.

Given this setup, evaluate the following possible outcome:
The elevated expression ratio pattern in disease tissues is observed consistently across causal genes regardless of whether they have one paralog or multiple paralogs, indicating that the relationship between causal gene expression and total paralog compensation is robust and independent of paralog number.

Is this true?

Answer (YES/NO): YES